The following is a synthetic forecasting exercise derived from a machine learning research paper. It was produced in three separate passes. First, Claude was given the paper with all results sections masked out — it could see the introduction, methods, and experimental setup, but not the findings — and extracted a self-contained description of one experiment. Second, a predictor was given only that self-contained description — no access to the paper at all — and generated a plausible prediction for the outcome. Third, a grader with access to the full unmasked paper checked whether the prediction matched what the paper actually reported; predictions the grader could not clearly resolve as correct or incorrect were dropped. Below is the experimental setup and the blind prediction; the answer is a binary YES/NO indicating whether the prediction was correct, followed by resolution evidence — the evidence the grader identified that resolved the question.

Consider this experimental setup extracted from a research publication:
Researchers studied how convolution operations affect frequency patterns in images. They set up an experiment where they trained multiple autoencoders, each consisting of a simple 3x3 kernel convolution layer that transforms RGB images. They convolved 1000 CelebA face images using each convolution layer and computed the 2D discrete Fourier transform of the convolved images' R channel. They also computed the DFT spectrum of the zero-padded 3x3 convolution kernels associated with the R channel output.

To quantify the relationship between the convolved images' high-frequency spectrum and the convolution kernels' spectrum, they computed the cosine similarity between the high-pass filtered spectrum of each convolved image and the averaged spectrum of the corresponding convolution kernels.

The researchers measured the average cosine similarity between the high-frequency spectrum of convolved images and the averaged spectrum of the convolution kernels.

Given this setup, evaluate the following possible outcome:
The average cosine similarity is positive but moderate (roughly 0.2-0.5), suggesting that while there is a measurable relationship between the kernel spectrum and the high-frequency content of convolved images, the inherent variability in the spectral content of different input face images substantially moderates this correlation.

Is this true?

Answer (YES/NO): NO